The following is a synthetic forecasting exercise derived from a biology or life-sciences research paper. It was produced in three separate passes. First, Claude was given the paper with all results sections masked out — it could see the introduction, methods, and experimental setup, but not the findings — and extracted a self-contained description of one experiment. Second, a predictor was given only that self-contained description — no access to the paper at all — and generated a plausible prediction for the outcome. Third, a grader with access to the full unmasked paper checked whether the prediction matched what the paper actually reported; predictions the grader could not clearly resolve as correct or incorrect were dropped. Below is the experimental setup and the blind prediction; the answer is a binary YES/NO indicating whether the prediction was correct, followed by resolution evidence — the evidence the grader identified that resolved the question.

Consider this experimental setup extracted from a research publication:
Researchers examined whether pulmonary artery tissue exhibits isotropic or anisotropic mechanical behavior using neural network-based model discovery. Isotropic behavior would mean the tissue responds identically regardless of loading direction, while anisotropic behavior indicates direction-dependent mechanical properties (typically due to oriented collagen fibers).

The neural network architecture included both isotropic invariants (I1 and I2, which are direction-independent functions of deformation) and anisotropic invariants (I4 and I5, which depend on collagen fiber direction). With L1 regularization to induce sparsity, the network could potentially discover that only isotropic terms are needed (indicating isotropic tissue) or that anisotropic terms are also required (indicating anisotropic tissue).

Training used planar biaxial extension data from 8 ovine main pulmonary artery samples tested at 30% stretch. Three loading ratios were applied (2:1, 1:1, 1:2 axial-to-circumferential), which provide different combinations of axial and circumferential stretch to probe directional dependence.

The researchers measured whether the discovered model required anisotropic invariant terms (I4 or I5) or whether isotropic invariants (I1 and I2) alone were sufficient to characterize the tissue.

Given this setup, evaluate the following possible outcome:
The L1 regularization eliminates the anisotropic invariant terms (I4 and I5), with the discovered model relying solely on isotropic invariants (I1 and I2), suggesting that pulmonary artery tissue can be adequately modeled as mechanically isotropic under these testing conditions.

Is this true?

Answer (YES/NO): NO